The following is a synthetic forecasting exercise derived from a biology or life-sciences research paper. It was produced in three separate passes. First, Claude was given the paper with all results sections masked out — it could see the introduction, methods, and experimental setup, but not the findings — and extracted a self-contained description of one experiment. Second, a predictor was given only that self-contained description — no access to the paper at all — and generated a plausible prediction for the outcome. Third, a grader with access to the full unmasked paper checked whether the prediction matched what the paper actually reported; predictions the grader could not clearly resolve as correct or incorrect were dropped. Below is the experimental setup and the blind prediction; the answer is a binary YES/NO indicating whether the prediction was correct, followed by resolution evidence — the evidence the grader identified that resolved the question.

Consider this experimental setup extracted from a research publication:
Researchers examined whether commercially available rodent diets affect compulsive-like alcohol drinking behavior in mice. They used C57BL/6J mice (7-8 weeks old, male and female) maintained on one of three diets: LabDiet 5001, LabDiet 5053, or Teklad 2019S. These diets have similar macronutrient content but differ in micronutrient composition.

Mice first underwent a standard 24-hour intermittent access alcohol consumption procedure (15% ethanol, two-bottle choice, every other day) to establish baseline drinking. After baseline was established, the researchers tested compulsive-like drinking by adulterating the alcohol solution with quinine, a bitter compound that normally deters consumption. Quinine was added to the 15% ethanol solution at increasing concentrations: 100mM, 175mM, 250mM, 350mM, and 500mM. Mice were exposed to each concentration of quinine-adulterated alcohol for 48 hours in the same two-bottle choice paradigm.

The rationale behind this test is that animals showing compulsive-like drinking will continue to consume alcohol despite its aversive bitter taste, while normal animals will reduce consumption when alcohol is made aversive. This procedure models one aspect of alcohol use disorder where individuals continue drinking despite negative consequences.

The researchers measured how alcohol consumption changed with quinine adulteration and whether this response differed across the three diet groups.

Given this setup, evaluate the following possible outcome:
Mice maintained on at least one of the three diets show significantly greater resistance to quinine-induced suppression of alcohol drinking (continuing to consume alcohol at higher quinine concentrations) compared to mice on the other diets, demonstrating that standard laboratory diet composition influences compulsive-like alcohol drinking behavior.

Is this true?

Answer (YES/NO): YES